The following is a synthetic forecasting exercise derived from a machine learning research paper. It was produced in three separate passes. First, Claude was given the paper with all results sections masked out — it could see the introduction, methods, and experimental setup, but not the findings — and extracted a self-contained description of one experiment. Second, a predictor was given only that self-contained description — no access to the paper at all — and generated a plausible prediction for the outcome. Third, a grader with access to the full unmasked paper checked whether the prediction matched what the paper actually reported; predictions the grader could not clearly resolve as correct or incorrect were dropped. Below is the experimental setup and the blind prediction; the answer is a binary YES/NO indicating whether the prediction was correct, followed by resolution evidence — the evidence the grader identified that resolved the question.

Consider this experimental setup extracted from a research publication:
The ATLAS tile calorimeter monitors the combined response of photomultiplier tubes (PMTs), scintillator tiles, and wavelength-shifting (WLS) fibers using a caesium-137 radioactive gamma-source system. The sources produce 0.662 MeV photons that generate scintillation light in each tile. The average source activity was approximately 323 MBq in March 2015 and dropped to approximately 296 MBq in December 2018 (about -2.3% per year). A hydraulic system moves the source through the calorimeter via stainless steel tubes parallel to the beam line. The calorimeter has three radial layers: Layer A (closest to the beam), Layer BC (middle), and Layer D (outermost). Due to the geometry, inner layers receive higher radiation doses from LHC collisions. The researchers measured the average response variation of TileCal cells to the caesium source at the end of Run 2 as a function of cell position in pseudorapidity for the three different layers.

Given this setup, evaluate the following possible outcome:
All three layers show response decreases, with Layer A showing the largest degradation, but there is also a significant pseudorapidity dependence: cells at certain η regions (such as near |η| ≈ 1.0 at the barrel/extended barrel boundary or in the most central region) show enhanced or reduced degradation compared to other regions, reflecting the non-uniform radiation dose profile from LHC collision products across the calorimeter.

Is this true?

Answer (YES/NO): NO